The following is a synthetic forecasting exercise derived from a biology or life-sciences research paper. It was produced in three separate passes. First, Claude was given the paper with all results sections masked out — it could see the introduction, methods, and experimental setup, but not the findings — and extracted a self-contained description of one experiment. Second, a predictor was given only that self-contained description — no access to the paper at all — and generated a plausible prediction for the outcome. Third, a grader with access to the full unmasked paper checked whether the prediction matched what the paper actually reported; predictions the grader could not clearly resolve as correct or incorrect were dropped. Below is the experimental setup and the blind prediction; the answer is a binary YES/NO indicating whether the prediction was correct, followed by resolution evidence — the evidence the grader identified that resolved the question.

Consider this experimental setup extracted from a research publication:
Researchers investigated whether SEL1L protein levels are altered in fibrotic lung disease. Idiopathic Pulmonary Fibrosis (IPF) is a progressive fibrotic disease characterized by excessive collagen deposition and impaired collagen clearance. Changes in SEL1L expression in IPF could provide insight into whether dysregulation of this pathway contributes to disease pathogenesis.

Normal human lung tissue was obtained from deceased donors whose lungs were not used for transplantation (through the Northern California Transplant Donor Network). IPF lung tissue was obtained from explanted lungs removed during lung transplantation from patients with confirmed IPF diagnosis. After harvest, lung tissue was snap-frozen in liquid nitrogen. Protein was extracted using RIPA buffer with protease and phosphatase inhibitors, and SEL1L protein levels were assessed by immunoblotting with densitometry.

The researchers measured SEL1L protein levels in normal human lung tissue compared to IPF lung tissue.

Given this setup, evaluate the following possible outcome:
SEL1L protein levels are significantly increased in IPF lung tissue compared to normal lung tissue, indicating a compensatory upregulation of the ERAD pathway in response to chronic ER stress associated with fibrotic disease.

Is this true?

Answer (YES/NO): NO